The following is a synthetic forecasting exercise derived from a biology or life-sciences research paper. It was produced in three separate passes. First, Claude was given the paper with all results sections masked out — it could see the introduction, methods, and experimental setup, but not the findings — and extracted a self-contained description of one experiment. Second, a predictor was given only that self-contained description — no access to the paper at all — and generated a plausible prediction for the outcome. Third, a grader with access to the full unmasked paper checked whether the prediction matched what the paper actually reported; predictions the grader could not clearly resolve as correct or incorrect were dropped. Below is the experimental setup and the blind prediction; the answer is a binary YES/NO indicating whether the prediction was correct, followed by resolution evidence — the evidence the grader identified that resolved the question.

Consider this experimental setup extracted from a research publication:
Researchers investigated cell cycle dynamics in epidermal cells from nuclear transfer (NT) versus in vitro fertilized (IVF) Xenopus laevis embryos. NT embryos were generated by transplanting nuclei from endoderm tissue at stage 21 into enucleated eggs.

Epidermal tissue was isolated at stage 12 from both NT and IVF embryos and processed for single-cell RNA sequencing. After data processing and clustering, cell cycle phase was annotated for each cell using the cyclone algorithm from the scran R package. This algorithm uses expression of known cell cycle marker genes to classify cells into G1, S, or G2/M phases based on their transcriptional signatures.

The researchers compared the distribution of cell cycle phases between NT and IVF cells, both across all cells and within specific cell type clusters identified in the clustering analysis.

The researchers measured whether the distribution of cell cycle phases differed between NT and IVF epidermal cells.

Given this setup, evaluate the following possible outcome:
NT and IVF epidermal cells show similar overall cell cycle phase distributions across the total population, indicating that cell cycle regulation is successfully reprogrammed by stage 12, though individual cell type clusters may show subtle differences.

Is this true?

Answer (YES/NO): YES